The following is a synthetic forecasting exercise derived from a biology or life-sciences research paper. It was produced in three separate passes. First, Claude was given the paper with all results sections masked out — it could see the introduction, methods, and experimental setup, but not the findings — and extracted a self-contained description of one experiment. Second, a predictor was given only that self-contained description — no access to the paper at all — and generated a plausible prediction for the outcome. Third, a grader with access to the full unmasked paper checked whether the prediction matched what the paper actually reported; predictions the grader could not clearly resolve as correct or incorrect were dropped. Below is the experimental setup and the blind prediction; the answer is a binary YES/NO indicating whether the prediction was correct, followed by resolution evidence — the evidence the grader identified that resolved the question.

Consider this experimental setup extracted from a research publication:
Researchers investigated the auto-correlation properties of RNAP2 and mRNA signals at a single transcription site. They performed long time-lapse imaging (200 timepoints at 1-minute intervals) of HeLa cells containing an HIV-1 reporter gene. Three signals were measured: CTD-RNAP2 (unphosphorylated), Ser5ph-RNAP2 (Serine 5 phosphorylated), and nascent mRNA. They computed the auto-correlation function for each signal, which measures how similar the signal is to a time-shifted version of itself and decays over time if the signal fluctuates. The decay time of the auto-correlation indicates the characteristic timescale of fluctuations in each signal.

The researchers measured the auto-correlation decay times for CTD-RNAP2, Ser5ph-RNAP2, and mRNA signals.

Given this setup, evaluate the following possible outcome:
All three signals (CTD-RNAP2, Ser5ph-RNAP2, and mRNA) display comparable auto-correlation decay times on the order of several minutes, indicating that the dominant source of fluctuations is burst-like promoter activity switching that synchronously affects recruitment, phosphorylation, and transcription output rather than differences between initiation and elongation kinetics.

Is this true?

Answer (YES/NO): NO